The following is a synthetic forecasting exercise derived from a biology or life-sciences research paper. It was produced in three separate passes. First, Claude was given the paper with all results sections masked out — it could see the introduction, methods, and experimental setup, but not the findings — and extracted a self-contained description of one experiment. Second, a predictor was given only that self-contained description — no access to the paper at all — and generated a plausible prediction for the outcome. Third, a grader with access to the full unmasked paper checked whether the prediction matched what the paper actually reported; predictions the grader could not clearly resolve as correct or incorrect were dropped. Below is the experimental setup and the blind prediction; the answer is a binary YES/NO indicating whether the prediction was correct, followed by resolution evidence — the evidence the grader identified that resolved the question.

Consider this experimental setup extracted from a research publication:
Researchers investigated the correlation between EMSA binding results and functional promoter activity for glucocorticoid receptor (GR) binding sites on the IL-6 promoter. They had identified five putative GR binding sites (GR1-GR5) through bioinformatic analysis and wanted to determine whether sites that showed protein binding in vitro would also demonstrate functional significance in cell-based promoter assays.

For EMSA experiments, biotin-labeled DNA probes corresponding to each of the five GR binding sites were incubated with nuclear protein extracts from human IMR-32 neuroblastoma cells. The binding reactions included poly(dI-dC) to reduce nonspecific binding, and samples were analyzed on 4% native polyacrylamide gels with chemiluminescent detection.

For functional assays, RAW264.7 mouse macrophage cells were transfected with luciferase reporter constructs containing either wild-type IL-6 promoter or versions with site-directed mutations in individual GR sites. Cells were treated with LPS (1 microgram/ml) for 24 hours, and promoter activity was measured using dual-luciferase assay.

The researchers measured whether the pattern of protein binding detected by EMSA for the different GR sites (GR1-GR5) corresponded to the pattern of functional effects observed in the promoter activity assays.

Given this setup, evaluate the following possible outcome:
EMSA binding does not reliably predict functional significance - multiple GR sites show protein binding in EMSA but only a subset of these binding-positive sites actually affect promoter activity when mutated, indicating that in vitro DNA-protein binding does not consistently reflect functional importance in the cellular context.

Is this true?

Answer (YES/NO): NO